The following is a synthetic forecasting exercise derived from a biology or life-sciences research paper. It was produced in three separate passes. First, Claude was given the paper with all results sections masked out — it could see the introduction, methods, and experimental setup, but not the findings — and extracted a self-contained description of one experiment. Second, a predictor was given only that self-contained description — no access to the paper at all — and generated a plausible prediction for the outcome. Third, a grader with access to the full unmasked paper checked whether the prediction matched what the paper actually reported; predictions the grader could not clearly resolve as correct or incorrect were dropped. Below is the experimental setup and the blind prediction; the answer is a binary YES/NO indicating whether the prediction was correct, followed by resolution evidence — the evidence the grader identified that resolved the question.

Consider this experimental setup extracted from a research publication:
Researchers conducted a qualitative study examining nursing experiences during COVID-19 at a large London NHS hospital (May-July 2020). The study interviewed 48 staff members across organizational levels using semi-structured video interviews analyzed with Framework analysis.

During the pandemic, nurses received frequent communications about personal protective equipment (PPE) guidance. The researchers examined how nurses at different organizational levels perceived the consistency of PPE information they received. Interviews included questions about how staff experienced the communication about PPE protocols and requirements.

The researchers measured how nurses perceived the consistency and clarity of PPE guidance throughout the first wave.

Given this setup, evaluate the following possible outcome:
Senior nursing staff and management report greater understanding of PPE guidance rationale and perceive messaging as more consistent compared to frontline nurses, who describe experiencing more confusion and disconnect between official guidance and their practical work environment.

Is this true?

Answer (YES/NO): NO